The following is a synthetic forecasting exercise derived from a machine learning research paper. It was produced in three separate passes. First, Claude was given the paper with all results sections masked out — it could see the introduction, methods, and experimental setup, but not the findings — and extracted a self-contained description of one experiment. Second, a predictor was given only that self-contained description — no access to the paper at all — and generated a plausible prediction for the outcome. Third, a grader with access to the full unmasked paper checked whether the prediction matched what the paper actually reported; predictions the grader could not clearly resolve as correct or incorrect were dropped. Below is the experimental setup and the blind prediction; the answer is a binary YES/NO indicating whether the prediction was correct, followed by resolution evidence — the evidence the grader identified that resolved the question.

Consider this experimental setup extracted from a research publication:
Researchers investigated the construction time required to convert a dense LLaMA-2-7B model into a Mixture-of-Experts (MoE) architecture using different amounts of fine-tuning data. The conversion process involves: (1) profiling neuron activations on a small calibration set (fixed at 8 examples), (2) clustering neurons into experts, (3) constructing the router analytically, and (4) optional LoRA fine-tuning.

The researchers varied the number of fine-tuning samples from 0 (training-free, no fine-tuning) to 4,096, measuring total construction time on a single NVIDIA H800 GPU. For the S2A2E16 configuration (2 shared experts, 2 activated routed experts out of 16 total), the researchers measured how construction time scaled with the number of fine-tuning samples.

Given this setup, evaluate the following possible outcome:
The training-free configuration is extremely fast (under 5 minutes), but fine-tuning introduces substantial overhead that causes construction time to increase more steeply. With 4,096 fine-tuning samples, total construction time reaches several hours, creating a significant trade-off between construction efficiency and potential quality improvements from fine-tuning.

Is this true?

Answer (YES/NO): NO